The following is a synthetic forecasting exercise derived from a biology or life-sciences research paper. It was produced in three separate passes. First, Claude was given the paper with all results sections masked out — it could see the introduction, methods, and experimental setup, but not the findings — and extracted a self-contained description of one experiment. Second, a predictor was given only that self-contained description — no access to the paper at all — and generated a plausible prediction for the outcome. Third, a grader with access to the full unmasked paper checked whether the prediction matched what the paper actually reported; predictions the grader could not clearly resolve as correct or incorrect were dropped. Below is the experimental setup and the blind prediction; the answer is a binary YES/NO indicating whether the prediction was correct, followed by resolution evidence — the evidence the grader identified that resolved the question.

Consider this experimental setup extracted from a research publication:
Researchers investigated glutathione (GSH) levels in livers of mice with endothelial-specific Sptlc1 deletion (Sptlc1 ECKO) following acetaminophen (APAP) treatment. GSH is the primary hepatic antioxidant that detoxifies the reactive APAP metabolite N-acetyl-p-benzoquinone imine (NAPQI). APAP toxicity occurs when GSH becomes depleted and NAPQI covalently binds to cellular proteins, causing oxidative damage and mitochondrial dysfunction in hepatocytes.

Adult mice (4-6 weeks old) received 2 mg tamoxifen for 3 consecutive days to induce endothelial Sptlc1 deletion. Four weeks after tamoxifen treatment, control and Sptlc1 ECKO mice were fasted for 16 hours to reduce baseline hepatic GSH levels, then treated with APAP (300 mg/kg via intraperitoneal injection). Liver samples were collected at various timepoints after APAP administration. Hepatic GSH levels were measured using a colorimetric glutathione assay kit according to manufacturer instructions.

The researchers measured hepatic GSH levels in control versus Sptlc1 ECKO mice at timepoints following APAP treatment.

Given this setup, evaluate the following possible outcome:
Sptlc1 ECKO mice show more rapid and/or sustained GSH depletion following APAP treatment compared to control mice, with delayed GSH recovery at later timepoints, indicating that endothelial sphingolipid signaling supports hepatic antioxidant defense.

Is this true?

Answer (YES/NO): NO